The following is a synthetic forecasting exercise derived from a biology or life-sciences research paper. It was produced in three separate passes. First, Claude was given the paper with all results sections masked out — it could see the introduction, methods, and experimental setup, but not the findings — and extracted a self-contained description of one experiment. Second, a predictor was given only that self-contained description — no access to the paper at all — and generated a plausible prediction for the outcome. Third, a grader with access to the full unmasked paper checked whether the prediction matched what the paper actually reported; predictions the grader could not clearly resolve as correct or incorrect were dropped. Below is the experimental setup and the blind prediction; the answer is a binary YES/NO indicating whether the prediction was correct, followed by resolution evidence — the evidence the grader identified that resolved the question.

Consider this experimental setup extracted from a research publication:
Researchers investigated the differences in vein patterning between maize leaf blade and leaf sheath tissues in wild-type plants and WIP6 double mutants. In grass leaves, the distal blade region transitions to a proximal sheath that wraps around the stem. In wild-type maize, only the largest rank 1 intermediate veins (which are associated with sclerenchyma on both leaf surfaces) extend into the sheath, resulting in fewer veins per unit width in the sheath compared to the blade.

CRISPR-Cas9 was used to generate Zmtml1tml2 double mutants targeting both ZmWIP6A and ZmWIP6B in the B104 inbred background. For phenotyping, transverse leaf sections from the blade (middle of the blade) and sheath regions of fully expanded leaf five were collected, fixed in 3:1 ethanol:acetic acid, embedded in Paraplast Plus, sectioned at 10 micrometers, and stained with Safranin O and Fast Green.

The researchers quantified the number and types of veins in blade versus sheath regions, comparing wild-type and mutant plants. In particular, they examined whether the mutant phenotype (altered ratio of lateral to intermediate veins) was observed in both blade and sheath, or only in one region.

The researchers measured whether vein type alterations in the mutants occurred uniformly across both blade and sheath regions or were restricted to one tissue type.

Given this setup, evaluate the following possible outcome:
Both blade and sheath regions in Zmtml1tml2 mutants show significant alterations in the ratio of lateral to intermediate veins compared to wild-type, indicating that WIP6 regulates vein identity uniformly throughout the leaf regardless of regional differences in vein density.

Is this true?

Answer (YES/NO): NO